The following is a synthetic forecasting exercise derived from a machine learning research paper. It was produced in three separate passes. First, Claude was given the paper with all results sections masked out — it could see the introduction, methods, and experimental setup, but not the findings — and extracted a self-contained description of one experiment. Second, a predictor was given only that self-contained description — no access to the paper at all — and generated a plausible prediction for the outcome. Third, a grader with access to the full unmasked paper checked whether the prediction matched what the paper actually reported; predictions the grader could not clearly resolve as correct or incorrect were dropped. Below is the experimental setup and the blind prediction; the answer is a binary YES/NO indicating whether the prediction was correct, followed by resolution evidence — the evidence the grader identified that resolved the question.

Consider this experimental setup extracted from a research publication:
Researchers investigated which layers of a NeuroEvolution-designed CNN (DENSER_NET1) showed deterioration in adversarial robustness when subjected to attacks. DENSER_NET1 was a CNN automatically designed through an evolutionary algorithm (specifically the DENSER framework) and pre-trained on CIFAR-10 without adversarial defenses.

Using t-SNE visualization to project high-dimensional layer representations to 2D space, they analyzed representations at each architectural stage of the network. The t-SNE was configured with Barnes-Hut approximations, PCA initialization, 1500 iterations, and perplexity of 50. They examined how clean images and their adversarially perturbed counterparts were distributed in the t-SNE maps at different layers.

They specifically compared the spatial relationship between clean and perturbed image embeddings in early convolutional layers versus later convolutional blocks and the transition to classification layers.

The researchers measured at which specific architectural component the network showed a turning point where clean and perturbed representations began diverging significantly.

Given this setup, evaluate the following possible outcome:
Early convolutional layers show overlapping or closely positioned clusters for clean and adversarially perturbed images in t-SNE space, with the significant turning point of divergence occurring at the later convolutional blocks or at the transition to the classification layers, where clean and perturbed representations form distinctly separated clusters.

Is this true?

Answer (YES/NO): YES